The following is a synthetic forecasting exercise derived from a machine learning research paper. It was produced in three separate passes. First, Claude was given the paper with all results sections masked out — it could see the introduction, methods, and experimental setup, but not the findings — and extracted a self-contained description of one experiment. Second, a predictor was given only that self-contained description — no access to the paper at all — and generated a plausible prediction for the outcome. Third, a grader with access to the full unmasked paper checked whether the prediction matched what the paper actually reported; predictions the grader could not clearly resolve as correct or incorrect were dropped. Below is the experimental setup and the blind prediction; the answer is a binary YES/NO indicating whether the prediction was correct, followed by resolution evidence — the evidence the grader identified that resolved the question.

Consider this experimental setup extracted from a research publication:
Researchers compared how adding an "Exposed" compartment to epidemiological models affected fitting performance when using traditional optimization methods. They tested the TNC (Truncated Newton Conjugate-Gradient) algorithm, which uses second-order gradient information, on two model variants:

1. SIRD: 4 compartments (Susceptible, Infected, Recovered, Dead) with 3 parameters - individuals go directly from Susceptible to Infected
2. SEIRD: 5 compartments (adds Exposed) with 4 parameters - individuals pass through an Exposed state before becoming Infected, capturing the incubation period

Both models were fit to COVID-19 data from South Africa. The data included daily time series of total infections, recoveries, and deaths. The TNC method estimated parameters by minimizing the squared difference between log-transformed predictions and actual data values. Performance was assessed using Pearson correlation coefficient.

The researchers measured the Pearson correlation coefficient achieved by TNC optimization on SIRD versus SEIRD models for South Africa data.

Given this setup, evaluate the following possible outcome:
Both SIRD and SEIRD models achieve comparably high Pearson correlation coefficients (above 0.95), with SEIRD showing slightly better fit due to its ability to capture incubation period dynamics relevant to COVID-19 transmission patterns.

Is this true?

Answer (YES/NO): NO